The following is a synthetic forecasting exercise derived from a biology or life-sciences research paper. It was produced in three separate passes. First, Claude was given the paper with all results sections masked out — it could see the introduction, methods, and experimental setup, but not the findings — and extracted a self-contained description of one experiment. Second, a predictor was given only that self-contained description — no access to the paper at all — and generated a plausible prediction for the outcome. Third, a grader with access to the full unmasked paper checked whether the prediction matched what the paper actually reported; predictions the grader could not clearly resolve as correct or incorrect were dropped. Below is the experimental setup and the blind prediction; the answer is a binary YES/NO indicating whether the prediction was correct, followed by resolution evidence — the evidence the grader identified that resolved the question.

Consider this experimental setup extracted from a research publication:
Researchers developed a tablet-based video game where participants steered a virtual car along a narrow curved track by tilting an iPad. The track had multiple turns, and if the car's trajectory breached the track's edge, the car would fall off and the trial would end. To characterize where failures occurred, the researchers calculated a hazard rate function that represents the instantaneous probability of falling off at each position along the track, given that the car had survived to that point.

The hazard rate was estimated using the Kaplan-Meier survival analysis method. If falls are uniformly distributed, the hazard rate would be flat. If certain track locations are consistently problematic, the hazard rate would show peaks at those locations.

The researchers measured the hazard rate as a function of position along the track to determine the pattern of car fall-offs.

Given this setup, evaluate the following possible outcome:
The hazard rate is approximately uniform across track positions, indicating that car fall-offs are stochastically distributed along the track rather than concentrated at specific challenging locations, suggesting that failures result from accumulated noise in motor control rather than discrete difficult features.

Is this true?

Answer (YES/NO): NO